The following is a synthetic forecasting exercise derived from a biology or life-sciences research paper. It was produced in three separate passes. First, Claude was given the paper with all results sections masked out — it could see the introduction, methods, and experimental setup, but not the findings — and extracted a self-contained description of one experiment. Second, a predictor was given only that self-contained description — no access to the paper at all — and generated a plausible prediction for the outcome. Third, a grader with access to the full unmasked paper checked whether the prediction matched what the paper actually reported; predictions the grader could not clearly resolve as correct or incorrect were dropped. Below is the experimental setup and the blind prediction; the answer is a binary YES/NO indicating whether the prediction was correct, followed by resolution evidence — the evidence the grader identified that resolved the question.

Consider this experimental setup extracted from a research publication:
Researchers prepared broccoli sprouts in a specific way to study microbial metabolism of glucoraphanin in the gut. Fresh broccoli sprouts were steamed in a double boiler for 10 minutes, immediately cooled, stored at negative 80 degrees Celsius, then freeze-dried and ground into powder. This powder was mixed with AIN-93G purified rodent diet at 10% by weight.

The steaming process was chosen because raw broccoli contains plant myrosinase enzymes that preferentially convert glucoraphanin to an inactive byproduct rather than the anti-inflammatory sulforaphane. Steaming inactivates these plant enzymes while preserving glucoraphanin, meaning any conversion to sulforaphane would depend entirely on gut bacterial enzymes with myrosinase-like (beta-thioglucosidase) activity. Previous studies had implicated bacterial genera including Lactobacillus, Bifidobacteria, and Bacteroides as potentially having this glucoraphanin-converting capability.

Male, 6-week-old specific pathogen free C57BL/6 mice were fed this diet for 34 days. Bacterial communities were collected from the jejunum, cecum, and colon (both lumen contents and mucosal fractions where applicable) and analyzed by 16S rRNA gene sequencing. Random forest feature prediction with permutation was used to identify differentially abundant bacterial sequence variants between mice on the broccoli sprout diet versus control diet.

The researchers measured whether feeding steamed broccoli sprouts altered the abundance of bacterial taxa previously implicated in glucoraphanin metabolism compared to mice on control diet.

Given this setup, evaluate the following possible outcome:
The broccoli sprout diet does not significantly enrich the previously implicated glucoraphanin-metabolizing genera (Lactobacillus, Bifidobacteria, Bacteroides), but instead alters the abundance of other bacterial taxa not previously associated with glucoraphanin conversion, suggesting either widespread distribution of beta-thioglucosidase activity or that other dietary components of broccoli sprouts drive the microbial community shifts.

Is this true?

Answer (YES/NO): NO